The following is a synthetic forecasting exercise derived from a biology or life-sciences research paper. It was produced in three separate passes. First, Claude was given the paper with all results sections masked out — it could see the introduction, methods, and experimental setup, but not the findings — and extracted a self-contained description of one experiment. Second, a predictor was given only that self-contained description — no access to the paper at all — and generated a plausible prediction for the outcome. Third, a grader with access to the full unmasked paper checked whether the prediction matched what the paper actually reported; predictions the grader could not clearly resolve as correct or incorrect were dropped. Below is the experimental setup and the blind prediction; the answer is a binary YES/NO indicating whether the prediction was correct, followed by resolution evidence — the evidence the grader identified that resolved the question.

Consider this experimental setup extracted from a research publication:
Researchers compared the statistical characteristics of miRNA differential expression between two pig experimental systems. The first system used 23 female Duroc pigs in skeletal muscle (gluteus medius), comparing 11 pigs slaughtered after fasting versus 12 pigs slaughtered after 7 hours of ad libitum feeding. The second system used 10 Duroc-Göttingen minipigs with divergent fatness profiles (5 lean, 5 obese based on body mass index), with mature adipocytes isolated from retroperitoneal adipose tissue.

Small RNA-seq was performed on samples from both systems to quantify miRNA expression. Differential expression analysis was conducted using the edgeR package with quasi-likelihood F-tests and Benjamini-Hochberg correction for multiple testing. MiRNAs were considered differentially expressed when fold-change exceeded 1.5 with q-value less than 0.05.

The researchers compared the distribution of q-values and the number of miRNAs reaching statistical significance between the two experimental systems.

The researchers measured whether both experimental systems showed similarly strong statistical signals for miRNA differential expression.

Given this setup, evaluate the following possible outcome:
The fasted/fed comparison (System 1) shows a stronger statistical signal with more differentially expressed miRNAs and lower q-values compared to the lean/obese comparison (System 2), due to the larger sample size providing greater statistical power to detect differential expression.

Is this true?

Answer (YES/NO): YES